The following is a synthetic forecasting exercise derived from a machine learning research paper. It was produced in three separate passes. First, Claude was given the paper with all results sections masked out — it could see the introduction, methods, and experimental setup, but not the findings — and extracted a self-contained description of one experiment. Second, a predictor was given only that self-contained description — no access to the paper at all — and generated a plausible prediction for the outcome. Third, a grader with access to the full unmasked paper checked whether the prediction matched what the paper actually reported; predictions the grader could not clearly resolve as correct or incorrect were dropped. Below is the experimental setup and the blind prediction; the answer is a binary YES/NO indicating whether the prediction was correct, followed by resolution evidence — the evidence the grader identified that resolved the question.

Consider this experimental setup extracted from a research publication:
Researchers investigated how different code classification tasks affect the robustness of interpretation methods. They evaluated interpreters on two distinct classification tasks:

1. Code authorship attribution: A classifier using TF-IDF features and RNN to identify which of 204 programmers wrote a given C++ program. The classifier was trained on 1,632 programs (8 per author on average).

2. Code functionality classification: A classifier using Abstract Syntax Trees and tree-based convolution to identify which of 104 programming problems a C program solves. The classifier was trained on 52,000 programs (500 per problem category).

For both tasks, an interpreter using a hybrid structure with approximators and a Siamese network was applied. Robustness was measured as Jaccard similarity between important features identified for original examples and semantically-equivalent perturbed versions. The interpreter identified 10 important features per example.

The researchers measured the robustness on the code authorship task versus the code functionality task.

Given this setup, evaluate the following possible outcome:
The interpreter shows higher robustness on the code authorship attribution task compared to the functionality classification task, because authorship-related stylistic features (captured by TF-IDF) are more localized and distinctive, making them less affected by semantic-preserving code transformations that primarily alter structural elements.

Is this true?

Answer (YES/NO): YES